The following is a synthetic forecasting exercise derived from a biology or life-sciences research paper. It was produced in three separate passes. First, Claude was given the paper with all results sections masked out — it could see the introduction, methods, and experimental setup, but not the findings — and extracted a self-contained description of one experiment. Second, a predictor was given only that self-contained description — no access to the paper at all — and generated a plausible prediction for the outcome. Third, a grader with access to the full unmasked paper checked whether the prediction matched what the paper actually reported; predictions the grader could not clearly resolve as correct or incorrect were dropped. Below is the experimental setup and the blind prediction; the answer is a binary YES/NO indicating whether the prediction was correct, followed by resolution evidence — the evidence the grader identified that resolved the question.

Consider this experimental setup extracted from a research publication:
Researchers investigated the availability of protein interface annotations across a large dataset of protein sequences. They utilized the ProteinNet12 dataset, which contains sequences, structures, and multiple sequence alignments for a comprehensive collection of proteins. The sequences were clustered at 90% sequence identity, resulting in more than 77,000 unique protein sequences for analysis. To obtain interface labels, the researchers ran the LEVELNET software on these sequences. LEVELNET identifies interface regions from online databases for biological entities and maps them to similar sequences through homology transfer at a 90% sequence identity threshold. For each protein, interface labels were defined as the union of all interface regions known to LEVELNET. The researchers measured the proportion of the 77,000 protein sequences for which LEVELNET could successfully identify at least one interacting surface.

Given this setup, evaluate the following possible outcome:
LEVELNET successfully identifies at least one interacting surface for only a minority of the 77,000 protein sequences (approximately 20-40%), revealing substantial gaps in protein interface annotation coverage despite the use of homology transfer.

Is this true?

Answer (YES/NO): NO